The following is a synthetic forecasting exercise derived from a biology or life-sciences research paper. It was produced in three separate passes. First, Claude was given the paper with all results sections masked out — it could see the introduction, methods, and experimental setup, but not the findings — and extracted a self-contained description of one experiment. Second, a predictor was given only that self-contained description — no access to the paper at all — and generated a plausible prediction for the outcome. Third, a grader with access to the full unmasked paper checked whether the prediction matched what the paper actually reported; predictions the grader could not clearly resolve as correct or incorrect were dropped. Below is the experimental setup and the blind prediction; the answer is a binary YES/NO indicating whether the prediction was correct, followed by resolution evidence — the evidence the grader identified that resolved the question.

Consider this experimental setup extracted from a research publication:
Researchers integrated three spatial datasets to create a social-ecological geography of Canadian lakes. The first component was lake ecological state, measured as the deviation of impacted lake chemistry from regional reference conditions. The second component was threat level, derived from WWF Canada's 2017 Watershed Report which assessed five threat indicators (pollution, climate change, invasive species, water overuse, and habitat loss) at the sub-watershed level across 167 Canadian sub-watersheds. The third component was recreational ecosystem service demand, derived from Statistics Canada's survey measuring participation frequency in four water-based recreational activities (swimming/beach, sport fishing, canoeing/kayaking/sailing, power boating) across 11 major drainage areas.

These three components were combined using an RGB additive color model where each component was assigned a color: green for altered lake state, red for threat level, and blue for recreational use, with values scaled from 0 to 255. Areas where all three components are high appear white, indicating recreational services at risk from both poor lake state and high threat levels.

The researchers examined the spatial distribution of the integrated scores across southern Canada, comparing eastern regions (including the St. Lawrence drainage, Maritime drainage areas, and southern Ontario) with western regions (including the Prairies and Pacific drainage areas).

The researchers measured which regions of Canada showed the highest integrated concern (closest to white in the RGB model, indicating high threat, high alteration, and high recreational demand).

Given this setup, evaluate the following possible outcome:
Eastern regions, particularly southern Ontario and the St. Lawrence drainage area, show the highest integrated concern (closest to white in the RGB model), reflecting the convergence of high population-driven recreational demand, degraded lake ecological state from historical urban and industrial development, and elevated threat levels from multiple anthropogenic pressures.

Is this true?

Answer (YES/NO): NO